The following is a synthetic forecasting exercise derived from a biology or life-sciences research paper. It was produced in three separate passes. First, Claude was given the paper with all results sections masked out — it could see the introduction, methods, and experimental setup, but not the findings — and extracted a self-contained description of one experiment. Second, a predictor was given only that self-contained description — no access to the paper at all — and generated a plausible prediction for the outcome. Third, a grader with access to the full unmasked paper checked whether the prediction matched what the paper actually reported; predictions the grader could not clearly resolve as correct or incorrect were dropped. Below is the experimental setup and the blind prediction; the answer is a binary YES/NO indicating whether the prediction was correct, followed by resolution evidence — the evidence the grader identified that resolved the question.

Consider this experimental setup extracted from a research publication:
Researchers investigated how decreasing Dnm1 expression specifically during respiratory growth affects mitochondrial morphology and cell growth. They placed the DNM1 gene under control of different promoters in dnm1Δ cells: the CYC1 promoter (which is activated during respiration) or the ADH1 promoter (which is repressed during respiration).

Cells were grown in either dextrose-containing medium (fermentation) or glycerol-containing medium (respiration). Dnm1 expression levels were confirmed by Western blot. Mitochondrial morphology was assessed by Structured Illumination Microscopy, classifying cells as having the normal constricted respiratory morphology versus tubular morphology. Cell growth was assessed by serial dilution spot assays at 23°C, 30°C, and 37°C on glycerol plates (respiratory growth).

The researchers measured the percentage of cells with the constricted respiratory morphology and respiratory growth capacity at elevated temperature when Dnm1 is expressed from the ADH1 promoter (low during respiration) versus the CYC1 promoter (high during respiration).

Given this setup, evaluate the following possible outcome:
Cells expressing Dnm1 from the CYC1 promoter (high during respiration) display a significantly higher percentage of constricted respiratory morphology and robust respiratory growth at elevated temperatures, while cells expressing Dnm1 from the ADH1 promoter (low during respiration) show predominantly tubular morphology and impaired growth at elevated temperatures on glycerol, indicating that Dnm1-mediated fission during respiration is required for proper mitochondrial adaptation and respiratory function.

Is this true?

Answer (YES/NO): NO